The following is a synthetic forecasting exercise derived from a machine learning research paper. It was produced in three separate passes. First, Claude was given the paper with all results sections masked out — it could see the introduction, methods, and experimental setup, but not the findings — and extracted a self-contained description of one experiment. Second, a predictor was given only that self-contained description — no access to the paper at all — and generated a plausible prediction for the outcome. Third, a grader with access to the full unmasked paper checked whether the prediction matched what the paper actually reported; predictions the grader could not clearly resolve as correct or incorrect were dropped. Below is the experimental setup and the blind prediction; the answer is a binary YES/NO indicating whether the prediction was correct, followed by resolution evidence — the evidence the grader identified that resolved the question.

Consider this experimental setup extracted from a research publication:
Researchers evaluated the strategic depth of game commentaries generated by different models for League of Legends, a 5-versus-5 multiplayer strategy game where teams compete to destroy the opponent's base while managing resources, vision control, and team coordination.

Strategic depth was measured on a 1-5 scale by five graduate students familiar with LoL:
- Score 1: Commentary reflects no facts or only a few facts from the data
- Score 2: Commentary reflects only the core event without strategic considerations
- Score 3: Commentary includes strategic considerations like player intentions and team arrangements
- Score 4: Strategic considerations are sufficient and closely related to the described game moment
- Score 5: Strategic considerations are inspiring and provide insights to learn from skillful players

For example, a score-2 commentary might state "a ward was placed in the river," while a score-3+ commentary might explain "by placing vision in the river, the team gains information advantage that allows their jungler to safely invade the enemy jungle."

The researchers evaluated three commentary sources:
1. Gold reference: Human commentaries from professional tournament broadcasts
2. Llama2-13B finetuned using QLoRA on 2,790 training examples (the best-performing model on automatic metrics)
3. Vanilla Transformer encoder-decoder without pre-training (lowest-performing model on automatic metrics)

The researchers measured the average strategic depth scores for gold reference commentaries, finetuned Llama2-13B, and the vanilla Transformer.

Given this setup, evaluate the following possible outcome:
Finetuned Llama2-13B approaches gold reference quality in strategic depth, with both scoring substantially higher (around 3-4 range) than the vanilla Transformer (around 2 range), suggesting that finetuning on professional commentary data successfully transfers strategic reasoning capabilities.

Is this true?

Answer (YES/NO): YES